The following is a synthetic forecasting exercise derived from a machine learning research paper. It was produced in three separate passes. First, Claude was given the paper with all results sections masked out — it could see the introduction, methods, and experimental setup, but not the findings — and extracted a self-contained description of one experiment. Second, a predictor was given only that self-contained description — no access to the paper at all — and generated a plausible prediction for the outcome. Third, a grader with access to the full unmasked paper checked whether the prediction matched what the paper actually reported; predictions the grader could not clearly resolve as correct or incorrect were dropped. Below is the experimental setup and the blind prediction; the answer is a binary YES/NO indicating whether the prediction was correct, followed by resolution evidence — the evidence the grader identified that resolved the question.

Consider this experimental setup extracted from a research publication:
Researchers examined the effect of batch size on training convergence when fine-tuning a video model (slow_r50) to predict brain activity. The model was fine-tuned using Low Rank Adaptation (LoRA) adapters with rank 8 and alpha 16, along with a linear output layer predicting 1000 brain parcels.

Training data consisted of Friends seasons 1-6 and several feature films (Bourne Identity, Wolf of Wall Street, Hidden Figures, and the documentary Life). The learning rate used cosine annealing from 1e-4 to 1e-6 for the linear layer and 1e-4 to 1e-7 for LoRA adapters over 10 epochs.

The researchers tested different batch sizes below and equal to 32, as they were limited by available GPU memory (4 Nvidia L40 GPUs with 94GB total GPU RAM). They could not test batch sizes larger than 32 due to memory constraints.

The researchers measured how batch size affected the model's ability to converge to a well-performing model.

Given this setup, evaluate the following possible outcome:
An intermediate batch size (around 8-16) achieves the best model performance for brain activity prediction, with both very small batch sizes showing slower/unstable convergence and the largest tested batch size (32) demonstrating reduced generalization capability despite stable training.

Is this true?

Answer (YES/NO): NO